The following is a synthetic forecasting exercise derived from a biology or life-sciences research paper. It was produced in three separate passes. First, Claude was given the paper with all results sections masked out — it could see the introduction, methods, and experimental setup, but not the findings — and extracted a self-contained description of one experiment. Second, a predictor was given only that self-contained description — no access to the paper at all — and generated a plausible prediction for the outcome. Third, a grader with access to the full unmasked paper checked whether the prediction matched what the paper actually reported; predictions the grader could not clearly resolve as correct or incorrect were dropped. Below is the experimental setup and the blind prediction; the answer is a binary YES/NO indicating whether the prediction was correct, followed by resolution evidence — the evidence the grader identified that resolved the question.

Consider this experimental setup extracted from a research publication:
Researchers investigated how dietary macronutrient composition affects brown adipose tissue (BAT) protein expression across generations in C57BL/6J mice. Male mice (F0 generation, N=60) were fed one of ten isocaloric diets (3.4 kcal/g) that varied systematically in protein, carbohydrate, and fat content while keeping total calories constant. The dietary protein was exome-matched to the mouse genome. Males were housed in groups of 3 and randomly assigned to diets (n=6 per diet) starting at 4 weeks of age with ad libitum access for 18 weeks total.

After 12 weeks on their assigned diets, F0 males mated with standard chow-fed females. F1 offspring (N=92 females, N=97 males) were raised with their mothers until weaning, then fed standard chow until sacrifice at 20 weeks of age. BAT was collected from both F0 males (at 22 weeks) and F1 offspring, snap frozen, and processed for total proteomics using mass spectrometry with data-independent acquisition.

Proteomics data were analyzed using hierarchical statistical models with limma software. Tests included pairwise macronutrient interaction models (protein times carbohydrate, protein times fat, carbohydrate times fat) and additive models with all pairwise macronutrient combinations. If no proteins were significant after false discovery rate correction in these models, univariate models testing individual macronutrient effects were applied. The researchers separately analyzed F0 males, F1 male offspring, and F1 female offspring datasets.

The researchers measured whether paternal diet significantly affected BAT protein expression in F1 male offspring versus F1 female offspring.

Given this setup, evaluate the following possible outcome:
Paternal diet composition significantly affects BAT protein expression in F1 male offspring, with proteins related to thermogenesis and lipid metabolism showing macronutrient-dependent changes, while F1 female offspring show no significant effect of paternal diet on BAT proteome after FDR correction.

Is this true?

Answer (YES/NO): NO